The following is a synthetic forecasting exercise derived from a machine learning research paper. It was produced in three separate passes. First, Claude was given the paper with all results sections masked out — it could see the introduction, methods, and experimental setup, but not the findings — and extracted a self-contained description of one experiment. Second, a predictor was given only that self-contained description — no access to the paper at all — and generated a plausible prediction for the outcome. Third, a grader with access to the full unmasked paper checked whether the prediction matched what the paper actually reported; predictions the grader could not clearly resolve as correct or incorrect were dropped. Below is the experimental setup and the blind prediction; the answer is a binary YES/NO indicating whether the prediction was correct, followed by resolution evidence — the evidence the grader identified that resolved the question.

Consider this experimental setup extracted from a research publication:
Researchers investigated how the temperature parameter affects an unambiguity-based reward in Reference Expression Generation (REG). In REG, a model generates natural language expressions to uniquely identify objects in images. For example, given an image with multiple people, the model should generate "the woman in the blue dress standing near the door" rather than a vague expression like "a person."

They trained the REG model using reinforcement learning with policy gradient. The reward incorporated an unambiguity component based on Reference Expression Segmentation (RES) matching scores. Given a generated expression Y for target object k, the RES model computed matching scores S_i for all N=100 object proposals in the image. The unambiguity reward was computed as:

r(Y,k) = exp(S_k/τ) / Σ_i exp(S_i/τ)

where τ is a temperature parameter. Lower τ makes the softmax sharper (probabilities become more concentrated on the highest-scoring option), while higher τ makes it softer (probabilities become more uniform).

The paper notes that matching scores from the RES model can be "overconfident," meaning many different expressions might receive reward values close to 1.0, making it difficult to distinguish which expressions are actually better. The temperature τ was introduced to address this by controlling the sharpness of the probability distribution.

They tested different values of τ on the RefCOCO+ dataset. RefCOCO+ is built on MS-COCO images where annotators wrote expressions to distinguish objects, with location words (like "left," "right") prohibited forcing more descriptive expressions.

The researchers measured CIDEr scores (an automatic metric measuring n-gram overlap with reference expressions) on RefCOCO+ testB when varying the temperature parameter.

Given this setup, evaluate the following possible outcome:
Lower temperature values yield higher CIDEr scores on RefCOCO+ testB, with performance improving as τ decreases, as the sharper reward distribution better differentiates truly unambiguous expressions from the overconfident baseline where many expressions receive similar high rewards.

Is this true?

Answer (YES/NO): NO